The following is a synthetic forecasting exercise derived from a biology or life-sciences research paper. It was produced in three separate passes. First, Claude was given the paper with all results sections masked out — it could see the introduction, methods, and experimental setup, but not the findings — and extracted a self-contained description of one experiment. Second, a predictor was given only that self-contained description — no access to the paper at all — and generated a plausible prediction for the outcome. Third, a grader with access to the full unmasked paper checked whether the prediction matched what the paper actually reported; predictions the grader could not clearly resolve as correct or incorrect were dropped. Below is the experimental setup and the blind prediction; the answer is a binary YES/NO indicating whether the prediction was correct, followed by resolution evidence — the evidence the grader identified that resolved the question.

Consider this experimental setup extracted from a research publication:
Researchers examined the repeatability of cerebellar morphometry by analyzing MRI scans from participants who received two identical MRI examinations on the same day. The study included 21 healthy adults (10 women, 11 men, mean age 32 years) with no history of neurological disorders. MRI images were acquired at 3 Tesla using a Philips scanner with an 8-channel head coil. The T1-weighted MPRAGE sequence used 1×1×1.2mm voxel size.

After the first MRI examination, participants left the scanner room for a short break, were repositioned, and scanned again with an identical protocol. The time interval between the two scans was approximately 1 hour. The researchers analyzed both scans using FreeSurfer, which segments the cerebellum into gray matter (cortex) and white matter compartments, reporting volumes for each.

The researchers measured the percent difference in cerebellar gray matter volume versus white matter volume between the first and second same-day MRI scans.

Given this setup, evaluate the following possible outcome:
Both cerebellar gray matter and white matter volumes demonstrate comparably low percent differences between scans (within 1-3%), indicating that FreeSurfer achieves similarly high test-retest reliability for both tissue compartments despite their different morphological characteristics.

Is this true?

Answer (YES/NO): NO